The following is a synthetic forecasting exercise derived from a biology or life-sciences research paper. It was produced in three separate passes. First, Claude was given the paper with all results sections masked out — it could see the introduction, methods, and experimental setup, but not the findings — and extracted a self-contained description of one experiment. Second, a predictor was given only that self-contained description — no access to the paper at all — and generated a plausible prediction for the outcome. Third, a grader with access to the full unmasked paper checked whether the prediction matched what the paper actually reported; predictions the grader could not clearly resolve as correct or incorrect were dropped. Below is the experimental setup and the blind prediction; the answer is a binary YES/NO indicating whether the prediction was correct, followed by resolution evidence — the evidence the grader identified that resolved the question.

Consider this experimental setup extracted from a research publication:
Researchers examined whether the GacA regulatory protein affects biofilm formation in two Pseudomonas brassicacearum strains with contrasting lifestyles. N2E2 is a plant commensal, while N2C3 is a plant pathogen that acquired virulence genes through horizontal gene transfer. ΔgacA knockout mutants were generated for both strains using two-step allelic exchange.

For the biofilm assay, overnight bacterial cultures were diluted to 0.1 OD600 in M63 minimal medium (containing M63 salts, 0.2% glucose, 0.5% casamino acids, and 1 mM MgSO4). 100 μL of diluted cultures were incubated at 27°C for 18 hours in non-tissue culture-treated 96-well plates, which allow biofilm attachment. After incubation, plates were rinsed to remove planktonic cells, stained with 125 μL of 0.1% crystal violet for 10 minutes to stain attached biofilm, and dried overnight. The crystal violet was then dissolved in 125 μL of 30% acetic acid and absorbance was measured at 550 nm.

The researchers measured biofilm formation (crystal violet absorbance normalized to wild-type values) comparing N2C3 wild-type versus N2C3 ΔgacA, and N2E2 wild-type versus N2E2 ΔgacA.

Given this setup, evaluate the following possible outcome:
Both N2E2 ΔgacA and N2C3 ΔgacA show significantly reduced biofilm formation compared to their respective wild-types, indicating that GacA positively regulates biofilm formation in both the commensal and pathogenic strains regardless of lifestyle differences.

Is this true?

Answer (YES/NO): NO